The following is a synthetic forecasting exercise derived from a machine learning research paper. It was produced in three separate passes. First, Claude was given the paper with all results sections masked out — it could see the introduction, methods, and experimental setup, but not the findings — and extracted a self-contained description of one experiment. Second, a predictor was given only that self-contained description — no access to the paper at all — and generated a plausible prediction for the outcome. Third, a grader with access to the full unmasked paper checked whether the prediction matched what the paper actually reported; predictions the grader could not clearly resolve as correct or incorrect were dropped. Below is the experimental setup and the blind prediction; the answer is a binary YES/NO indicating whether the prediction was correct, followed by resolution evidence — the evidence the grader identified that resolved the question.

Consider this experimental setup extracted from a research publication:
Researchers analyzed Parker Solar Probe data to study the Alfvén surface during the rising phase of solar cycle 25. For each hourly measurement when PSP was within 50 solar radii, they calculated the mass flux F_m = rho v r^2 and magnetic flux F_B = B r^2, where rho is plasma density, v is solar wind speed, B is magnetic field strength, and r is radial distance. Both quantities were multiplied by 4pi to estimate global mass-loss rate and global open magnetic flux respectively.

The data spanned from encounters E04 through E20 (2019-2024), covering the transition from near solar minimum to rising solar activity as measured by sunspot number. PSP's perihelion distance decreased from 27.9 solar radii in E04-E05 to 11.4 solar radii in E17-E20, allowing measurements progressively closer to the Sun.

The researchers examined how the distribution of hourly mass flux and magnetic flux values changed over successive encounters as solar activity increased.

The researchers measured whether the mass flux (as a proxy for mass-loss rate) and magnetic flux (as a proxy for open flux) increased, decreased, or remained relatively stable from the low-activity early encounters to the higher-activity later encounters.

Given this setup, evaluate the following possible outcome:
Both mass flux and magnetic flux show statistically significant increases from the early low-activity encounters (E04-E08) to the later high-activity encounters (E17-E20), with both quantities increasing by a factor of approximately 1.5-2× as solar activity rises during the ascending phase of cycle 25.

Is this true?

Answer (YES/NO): NO